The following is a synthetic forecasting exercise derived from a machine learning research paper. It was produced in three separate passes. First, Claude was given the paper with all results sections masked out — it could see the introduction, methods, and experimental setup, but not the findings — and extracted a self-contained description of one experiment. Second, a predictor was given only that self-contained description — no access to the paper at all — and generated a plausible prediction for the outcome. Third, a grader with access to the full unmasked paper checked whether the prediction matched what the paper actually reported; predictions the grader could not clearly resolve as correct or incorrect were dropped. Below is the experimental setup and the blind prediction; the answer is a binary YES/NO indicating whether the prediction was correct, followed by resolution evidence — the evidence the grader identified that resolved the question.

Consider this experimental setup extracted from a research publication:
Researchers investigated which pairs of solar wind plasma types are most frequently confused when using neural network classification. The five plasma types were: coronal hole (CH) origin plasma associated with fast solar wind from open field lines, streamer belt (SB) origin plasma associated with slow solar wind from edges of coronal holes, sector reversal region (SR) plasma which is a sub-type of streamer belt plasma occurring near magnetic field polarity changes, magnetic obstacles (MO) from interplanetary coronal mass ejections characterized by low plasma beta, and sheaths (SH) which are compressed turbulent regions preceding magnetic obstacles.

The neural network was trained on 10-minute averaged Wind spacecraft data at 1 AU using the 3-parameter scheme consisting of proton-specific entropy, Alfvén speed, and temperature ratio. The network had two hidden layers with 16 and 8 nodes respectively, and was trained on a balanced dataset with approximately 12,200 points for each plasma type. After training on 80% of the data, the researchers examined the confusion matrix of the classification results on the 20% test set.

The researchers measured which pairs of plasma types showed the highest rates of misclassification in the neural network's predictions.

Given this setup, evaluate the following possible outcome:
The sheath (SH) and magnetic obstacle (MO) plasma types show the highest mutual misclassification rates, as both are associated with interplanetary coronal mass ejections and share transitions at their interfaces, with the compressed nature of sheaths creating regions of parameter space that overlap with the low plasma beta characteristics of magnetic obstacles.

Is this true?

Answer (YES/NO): YES